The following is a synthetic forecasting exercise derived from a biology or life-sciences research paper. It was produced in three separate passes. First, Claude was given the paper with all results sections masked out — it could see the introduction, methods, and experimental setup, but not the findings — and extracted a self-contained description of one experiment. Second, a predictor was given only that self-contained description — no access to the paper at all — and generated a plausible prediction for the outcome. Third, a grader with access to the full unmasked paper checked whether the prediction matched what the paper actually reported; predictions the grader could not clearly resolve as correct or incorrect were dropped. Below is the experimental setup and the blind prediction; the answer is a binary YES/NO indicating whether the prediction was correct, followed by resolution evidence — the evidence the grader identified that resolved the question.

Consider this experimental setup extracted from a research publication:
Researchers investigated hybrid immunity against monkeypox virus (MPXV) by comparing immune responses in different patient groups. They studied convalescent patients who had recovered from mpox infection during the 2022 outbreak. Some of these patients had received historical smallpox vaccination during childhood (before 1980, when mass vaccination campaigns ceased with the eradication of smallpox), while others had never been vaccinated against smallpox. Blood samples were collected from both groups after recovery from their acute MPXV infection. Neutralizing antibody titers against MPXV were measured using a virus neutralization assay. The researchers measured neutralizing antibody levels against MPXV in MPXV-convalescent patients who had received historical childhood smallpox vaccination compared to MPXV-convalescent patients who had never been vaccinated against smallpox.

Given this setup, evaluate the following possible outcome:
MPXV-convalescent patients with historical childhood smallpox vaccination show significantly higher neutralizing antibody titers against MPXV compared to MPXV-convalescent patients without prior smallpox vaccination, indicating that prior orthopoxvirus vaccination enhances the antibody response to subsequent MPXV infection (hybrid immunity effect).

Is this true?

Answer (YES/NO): YES